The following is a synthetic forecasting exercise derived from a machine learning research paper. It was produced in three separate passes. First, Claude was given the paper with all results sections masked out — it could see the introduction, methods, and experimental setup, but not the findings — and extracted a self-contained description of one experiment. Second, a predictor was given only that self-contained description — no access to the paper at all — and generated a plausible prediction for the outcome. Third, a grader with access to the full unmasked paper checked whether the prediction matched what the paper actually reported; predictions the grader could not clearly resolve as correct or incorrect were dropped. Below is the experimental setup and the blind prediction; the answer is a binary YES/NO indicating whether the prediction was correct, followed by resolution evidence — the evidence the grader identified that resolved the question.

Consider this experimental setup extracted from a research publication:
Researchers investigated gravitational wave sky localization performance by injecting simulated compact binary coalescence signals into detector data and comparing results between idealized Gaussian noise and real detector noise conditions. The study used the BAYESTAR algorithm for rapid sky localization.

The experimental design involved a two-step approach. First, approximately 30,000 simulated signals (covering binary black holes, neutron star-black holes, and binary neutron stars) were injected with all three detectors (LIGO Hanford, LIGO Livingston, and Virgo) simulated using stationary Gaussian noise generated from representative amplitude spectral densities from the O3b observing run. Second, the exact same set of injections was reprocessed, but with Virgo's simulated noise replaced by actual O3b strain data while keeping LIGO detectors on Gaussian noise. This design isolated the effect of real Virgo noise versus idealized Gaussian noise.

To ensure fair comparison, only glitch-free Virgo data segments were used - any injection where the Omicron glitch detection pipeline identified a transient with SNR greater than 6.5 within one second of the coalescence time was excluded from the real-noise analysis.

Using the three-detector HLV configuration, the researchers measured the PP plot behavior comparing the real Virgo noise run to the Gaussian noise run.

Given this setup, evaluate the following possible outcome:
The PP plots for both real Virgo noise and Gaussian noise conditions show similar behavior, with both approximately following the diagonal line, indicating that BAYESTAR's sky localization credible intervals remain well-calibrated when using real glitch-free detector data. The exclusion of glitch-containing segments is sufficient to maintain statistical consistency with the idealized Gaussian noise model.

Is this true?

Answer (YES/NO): NO